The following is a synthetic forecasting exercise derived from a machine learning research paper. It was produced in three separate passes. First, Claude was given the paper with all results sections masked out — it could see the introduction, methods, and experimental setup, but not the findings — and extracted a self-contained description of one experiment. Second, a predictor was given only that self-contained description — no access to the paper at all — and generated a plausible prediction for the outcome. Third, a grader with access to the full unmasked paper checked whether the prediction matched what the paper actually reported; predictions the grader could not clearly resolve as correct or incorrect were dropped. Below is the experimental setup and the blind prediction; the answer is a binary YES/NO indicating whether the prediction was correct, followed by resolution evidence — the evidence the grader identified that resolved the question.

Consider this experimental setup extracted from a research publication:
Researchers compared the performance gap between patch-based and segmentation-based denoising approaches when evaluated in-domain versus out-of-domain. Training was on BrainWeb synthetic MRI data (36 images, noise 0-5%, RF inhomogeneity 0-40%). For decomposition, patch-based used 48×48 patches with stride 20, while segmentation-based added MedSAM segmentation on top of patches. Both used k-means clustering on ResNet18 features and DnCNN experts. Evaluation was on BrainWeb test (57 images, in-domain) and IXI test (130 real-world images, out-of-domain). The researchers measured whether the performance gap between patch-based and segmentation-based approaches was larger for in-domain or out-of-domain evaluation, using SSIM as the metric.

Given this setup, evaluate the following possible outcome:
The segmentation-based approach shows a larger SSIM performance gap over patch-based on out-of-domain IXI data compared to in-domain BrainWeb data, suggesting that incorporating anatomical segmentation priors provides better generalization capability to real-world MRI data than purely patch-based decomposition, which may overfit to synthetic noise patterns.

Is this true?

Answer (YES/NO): YES